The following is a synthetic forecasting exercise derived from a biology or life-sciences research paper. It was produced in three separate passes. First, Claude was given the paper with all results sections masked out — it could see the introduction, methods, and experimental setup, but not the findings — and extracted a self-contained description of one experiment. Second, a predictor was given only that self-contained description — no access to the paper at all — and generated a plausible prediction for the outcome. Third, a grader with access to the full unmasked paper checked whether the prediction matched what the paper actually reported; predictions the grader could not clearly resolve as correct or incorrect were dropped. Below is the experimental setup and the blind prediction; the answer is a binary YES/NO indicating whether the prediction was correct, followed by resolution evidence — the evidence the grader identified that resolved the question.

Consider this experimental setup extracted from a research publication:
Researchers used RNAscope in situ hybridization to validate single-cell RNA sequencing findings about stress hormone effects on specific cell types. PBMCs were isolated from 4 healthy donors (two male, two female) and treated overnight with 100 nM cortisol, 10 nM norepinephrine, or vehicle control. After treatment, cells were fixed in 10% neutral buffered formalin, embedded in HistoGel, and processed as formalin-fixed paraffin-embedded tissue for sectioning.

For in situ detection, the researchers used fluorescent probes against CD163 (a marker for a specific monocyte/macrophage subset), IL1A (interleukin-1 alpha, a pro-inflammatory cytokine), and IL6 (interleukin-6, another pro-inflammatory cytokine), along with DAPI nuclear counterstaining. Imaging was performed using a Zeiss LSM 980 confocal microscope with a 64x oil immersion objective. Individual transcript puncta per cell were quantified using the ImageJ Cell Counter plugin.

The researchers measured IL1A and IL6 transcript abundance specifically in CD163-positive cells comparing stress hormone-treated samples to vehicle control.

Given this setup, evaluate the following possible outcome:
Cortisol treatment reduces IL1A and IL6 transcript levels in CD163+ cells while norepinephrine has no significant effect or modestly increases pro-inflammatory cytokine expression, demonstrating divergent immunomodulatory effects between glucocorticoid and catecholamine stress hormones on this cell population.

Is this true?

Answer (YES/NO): NO